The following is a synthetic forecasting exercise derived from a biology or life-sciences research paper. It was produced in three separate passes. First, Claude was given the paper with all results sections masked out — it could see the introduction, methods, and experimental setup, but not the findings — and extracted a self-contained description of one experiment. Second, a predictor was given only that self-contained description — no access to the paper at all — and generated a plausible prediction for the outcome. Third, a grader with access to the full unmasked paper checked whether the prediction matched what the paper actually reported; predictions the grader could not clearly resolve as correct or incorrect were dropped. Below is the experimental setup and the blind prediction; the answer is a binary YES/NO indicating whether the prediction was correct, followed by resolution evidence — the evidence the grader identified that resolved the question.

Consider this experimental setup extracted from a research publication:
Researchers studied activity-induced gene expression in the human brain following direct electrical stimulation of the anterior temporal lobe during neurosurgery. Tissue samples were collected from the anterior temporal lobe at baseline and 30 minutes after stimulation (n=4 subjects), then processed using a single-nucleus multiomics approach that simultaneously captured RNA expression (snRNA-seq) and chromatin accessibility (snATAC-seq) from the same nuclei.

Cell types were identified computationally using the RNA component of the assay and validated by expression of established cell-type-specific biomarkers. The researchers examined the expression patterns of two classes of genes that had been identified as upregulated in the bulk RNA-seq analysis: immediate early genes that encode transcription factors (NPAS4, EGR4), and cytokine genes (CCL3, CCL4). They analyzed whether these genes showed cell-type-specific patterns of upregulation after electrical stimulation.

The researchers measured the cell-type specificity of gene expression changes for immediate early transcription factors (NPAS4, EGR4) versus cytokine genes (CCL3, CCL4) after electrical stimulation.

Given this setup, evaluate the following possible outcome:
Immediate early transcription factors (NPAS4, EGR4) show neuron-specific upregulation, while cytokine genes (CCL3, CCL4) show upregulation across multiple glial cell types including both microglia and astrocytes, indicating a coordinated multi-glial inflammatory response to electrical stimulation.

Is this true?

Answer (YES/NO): NO